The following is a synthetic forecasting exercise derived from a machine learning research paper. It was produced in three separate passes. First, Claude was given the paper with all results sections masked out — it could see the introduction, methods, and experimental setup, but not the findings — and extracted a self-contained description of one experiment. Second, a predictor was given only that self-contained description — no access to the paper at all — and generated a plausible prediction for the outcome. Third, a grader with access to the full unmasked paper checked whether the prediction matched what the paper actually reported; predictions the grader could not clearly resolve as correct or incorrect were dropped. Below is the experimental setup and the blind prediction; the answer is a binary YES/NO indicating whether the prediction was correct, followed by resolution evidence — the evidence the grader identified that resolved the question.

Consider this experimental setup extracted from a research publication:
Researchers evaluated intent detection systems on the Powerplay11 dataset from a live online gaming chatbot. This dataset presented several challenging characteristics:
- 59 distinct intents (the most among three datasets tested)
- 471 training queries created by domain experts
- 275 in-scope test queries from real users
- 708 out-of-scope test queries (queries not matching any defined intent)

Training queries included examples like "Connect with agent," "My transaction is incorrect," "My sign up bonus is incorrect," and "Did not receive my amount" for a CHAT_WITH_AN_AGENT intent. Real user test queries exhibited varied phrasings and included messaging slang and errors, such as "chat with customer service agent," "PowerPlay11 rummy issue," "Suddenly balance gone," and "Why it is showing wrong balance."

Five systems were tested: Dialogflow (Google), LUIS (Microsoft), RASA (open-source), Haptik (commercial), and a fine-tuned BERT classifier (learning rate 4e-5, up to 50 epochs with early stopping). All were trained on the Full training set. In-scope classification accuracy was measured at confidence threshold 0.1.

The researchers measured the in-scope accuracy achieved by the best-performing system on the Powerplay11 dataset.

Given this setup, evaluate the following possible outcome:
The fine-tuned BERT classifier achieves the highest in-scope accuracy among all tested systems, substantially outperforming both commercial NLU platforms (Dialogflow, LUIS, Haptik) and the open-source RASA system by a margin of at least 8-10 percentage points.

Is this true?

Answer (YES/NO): NO